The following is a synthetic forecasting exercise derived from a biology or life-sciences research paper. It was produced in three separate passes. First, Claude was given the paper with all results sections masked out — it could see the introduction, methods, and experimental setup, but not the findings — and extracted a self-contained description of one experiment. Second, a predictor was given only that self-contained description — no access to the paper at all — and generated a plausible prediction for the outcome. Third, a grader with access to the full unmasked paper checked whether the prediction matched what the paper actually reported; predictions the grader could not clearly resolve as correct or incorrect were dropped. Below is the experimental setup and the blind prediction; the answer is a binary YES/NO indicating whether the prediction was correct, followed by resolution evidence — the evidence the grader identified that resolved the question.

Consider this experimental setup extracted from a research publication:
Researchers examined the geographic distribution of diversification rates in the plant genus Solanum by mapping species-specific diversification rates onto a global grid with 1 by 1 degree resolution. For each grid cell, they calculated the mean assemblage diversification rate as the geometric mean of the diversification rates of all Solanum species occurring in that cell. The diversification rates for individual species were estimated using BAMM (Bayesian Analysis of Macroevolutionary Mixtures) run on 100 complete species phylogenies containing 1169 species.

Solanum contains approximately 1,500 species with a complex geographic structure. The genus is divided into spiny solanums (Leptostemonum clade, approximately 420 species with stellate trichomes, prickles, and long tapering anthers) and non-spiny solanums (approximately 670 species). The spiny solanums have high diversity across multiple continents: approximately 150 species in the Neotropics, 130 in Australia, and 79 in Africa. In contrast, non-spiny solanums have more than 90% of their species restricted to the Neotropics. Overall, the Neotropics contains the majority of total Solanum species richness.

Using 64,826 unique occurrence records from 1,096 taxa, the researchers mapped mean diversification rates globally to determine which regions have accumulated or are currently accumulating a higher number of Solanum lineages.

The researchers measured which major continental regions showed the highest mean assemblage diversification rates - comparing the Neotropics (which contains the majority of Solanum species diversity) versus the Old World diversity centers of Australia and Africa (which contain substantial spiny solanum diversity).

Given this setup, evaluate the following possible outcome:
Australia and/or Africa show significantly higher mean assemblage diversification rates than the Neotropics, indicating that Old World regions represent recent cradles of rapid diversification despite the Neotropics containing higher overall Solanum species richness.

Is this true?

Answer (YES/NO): YES